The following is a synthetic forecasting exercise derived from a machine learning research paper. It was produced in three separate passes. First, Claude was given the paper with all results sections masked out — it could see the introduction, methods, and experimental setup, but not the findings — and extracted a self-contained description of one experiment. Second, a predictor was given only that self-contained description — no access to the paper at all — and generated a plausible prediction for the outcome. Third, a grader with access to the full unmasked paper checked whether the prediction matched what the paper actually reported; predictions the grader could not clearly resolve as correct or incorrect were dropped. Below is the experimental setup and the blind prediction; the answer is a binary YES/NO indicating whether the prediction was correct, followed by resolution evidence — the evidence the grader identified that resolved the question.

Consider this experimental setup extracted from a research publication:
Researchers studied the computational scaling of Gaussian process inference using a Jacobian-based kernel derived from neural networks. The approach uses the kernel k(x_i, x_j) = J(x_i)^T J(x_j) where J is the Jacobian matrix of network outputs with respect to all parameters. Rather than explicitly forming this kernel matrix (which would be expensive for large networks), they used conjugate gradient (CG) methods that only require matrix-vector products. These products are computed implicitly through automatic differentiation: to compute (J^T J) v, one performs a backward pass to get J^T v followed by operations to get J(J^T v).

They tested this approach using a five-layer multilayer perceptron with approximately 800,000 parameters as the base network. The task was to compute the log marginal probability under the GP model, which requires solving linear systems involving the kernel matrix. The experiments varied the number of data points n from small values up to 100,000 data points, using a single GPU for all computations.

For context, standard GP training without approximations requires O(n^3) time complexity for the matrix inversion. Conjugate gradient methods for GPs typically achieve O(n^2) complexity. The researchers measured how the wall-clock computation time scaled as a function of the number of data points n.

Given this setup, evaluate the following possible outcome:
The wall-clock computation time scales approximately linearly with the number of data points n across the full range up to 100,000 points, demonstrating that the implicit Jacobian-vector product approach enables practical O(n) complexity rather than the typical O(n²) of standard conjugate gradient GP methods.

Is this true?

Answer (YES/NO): YES